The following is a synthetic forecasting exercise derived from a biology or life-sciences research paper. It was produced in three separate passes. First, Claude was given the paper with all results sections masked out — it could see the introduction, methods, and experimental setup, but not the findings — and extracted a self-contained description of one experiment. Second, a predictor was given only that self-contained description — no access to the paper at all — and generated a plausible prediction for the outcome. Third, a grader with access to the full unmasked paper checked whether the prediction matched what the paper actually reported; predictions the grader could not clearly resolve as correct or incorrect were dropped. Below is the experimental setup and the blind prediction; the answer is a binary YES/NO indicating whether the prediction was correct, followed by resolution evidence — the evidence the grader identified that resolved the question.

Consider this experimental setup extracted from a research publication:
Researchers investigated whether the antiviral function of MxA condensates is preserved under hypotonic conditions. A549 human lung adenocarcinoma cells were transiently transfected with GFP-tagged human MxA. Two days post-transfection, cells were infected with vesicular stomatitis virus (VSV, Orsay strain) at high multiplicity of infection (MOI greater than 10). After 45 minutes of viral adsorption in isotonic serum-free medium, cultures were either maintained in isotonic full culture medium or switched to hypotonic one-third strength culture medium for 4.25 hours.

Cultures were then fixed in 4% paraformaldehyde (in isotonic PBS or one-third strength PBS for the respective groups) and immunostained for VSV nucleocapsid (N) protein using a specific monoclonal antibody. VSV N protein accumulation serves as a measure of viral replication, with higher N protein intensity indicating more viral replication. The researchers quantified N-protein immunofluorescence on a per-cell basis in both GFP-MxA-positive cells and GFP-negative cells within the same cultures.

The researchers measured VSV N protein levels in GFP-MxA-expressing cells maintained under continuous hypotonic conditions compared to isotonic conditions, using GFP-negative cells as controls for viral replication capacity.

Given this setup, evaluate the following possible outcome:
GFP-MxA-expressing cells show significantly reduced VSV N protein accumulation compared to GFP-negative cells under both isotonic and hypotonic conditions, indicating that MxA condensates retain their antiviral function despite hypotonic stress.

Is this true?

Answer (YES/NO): YES